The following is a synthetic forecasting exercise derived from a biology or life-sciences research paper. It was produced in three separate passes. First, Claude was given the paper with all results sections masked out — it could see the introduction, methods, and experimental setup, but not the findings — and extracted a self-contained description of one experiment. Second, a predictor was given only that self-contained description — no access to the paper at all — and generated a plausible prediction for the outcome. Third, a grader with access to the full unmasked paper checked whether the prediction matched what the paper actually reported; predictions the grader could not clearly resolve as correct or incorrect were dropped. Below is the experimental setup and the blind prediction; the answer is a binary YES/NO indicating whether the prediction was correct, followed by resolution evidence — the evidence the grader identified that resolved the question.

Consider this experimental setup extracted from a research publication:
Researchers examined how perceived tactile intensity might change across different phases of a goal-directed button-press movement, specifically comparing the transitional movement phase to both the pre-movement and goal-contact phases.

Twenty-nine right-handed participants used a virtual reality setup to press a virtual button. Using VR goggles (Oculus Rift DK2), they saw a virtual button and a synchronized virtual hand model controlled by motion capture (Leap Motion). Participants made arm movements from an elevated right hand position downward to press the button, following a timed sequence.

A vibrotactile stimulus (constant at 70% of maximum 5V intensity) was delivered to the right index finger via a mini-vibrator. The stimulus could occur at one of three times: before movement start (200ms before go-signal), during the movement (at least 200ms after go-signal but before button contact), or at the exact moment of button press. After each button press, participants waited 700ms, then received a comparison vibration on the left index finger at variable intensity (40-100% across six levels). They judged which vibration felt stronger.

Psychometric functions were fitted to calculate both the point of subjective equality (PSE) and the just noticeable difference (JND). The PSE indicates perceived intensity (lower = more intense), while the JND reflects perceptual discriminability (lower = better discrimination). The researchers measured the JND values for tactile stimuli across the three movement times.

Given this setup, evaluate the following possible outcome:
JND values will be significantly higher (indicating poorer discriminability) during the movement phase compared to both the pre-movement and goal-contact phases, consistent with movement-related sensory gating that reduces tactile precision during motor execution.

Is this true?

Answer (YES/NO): NO